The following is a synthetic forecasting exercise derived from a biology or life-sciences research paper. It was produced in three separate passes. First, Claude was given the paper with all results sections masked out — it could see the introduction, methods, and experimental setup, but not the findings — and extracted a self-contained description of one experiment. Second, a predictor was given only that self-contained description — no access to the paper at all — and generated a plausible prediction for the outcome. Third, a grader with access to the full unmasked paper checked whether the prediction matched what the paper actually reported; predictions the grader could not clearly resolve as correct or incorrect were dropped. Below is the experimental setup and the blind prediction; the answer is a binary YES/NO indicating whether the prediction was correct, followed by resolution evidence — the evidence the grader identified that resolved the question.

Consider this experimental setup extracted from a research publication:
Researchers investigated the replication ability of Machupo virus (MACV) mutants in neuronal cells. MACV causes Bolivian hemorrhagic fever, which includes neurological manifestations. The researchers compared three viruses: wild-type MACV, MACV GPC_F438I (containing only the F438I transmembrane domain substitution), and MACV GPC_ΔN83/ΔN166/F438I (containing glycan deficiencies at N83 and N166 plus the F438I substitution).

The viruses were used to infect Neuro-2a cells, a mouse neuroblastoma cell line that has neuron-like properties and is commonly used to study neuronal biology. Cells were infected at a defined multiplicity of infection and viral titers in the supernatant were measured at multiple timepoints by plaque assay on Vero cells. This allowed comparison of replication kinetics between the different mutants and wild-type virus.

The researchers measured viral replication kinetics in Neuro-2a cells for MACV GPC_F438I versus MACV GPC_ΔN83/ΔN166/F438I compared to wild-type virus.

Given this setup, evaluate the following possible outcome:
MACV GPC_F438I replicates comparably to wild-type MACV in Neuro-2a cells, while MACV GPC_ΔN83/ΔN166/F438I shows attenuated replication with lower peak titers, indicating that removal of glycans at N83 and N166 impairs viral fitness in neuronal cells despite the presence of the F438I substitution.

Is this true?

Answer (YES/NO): NO